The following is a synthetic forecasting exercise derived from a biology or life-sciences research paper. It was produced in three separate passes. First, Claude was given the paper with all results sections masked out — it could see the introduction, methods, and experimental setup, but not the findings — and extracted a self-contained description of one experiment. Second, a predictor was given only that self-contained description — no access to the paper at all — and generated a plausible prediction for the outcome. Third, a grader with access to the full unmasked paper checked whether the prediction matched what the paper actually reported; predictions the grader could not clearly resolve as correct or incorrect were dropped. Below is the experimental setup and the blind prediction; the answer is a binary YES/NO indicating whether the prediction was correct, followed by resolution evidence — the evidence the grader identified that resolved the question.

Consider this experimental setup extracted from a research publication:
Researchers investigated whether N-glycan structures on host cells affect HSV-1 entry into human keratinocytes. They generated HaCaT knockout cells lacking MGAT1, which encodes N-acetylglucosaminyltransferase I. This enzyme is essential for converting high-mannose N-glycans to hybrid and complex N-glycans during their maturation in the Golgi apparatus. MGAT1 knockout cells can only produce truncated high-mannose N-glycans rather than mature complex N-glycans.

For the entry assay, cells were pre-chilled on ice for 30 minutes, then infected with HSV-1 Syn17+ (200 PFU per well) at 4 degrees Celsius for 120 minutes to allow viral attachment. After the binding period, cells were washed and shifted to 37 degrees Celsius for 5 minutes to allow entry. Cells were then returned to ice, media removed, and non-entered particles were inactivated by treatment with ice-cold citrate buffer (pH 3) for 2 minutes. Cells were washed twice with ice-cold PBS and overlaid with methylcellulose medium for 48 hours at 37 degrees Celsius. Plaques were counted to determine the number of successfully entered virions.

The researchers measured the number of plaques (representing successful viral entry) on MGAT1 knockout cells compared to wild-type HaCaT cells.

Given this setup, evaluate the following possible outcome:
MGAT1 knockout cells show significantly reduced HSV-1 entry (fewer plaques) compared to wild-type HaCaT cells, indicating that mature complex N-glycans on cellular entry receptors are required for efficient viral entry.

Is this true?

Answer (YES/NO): YES